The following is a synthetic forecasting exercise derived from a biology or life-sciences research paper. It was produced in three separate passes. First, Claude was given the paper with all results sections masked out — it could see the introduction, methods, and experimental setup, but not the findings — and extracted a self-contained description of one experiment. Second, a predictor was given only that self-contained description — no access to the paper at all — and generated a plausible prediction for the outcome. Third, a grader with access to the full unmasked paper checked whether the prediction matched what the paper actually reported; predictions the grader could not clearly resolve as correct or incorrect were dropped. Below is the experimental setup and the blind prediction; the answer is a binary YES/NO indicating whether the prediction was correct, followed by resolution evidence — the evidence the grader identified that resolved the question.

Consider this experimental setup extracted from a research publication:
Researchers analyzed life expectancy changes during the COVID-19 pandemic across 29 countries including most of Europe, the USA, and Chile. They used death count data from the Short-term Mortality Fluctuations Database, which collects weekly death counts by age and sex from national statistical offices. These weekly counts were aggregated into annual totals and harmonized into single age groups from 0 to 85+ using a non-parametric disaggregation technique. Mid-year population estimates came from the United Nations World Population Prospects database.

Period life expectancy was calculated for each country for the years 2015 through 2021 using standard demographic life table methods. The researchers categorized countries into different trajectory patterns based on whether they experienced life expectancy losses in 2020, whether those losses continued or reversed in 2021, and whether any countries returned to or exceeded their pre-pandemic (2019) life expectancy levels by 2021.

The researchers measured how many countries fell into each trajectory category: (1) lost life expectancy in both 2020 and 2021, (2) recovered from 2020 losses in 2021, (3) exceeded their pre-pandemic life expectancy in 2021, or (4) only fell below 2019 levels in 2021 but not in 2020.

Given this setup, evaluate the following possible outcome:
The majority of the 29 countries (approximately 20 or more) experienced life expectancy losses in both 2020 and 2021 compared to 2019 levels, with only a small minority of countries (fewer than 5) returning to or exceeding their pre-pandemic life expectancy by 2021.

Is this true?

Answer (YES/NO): NO